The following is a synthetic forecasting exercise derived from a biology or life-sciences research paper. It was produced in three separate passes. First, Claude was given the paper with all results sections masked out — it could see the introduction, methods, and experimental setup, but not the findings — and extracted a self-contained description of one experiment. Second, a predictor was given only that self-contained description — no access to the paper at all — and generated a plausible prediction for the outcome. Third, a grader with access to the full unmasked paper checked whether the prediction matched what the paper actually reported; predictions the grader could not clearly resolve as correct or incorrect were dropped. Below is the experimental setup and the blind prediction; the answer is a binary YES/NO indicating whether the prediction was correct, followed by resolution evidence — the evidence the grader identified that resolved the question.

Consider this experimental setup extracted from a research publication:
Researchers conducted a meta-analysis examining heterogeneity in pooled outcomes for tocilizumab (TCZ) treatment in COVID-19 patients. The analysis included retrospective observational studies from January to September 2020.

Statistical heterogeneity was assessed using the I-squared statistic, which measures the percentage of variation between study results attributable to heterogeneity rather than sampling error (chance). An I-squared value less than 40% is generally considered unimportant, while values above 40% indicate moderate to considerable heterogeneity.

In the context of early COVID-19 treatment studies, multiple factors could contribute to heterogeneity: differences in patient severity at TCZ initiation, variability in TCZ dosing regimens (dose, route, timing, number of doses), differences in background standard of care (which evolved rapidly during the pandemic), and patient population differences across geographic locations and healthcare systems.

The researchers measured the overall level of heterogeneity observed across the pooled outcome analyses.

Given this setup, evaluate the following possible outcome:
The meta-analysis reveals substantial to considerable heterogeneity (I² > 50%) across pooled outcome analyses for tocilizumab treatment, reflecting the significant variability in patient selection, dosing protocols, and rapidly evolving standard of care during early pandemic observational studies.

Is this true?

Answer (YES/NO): YES